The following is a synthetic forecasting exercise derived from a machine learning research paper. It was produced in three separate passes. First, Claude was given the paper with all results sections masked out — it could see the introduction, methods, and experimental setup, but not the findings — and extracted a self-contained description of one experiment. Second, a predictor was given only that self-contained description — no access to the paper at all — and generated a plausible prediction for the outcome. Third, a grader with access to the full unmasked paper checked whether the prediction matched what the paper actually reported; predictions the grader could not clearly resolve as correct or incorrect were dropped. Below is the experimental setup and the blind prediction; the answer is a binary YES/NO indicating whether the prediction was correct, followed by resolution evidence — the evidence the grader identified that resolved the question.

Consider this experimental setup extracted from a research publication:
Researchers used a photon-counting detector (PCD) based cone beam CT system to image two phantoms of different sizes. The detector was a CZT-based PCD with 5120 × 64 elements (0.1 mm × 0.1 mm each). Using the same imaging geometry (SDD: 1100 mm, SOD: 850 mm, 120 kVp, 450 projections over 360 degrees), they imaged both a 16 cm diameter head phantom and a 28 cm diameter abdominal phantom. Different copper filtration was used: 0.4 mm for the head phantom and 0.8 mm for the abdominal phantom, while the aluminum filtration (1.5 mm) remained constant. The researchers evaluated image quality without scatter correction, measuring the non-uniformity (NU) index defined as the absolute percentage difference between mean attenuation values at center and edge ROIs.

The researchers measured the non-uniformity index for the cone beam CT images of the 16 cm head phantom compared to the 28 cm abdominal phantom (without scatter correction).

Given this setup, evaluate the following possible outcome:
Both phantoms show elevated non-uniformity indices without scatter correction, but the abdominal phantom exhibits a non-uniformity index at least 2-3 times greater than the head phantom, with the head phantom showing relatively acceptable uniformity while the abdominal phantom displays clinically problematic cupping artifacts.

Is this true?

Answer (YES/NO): NO